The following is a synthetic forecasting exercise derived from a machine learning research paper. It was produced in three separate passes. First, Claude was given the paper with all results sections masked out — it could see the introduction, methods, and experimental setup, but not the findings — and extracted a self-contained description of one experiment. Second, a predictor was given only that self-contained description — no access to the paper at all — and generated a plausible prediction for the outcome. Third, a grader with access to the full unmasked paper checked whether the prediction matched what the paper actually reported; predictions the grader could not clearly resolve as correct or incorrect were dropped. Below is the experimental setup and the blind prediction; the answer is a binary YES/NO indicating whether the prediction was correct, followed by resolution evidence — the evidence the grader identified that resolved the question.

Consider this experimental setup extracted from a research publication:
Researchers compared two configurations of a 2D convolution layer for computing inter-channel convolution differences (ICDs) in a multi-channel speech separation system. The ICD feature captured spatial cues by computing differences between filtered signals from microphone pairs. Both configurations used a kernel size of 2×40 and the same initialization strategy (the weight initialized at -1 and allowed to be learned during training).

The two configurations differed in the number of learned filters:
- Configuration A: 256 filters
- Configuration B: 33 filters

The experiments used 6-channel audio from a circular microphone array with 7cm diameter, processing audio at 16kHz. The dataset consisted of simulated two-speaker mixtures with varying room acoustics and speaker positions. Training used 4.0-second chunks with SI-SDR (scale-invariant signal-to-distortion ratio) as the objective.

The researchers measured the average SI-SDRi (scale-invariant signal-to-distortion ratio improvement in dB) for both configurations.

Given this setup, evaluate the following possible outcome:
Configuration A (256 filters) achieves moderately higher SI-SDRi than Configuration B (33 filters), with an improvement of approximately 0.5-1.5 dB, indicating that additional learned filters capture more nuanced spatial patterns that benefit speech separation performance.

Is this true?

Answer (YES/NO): NO